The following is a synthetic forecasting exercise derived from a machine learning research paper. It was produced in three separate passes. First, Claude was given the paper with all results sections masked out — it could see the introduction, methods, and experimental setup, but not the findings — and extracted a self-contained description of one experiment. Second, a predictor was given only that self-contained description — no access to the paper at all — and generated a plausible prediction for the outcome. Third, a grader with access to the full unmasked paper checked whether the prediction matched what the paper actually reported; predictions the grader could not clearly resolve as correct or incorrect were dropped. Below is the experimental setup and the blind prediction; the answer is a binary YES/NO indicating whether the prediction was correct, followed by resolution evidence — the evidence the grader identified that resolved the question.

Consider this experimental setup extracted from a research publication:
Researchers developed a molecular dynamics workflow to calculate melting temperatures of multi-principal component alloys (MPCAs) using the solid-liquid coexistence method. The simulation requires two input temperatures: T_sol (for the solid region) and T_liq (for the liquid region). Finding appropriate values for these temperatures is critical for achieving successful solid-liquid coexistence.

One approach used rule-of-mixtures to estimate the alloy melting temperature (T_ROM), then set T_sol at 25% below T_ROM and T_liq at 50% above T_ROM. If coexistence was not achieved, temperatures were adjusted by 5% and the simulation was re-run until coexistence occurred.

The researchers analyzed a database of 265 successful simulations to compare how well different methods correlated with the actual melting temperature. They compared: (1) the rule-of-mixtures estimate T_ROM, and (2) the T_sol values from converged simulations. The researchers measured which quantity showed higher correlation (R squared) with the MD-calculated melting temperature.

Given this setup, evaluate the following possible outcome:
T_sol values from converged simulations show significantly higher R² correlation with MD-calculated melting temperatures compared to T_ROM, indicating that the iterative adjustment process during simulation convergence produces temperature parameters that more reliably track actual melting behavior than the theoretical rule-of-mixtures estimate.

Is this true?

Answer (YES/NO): YES